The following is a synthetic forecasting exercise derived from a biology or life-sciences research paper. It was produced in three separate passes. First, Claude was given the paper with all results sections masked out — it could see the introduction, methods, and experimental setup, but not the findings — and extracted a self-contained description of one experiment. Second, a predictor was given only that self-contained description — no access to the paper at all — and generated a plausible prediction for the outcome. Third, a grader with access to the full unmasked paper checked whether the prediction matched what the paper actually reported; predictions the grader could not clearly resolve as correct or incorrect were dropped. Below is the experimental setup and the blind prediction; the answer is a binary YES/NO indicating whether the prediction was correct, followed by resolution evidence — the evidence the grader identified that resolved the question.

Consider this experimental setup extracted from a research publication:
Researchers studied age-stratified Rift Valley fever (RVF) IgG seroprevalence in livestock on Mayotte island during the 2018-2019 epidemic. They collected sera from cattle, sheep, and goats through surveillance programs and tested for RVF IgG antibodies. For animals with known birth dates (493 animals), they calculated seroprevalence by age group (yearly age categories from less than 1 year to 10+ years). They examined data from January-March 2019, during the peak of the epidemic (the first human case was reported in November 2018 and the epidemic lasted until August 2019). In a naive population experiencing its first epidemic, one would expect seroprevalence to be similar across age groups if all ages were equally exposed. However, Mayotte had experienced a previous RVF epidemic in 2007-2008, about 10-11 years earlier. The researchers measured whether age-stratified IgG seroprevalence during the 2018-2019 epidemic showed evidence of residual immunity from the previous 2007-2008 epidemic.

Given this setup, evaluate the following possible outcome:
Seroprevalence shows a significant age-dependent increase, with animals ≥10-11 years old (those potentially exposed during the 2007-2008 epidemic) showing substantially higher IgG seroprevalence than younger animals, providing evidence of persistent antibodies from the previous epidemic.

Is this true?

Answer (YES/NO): YES